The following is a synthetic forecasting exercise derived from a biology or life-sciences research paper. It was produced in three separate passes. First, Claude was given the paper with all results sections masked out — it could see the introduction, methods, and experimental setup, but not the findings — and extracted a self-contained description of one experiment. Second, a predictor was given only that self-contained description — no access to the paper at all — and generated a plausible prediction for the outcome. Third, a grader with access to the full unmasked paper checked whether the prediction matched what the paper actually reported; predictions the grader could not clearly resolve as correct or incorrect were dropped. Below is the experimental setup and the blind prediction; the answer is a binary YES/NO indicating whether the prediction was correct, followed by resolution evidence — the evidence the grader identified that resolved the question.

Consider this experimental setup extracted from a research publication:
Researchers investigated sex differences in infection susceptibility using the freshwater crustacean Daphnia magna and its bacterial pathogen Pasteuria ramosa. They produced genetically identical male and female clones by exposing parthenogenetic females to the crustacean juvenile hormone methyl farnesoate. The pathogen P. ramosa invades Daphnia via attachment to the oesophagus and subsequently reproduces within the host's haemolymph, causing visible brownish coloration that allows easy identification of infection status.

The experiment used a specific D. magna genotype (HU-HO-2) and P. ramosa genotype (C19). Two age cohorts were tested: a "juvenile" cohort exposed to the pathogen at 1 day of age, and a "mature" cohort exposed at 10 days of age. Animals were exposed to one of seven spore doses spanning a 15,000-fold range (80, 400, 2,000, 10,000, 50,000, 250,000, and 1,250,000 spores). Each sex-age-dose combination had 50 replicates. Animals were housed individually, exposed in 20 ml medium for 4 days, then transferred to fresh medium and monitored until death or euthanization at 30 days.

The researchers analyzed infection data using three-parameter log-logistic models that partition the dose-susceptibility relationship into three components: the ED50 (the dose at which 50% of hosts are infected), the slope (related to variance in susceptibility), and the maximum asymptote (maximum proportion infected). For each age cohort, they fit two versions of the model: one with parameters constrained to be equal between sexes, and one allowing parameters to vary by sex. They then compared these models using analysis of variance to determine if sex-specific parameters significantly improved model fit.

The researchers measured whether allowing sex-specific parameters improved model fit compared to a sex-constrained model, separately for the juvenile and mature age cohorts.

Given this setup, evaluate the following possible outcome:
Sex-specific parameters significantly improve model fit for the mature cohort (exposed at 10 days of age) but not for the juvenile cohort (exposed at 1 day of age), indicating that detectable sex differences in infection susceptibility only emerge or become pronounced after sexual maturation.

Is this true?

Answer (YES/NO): YES